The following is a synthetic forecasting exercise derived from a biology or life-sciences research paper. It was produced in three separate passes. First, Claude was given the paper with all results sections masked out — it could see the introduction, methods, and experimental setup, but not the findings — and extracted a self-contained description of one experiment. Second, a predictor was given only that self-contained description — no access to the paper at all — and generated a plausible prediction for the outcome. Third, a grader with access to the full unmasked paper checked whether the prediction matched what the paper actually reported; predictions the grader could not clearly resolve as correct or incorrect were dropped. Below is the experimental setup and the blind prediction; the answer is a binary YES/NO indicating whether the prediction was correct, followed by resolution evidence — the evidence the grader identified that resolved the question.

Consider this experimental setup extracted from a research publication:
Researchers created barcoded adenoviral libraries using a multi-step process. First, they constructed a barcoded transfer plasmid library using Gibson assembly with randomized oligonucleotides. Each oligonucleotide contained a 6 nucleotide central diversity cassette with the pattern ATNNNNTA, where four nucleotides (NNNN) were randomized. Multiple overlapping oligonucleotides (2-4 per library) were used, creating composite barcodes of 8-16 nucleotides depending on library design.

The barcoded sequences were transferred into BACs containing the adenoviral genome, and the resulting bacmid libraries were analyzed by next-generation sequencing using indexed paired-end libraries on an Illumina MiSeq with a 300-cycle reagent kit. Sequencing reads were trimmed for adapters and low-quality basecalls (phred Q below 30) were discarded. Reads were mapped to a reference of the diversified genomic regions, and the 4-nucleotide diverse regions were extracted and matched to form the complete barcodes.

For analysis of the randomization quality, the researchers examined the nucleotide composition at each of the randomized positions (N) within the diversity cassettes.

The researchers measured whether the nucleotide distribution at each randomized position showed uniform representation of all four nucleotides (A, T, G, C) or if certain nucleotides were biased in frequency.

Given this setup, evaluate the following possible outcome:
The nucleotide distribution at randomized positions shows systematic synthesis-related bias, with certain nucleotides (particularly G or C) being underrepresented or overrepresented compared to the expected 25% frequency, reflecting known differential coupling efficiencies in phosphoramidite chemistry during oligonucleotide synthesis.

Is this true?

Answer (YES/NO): NO